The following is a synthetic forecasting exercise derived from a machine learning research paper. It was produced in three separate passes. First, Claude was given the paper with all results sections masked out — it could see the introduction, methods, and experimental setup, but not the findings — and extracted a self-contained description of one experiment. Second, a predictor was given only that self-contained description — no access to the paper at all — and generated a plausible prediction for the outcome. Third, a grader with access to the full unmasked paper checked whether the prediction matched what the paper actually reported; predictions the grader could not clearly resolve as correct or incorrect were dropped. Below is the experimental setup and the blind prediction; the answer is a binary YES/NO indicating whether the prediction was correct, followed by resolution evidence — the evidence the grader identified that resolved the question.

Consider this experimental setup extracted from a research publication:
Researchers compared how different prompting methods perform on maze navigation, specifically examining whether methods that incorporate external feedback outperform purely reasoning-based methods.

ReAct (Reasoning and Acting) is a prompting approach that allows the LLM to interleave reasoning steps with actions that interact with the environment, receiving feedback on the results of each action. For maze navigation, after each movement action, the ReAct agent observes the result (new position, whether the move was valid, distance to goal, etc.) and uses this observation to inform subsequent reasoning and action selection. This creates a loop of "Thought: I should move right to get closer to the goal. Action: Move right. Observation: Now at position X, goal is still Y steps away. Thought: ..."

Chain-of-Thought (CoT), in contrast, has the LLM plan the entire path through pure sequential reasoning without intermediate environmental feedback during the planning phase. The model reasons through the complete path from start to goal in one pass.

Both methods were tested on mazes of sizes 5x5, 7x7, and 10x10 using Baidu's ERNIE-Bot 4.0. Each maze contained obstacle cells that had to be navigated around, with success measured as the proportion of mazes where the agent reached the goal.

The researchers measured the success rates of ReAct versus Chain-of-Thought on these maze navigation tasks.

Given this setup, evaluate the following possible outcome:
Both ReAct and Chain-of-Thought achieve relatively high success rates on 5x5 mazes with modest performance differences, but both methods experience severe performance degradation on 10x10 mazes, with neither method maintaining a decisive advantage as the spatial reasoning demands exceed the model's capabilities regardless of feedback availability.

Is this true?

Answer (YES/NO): NO